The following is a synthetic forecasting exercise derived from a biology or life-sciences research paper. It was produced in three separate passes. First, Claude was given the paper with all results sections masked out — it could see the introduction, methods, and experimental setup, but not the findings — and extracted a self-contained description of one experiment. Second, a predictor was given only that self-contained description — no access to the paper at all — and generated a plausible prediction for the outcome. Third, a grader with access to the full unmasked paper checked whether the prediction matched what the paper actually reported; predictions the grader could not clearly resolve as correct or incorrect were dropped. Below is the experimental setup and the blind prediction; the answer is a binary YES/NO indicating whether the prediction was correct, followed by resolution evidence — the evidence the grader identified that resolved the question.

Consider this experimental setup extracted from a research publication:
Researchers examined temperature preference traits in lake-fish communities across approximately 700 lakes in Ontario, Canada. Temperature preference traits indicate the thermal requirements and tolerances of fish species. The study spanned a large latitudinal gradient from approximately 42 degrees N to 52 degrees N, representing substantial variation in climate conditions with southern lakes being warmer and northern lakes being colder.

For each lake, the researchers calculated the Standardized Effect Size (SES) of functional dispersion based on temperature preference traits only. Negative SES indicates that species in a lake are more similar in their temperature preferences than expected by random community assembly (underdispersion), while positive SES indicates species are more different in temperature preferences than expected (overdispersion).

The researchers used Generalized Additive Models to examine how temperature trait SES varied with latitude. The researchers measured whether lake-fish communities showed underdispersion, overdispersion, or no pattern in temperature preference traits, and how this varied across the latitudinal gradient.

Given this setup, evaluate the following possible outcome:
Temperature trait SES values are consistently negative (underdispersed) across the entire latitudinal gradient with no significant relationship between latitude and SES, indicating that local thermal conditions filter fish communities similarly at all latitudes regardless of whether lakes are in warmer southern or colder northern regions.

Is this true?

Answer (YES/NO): NO